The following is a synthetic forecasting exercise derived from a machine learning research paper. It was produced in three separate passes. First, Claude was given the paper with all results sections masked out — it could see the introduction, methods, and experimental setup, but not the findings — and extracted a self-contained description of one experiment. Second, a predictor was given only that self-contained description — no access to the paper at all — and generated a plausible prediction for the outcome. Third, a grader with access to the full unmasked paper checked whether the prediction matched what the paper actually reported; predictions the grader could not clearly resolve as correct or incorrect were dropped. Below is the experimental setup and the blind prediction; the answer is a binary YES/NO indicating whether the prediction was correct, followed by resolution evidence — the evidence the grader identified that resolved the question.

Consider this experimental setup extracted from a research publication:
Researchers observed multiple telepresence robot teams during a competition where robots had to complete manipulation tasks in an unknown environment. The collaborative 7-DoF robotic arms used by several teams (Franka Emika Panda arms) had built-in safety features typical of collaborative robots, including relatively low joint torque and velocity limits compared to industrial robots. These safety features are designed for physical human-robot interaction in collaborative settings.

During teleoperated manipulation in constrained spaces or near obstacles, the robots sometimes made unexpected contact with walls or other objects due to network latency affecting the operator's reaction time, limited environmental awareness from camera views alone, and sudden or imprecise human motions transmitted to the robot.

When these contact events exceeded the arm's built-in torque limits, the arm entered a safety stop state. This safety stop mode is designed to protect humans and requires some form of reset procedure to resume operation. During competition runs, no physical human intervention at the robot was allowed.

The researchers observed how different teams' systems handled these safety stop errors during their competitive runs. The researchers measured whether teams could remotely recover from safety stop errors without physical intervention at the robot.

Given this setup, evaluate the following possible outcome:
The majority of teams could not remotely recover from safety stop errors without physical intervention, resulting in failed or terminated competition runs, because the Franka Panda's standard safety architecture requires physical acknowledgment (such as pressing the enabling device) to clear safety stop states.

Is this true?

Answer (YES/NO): NO